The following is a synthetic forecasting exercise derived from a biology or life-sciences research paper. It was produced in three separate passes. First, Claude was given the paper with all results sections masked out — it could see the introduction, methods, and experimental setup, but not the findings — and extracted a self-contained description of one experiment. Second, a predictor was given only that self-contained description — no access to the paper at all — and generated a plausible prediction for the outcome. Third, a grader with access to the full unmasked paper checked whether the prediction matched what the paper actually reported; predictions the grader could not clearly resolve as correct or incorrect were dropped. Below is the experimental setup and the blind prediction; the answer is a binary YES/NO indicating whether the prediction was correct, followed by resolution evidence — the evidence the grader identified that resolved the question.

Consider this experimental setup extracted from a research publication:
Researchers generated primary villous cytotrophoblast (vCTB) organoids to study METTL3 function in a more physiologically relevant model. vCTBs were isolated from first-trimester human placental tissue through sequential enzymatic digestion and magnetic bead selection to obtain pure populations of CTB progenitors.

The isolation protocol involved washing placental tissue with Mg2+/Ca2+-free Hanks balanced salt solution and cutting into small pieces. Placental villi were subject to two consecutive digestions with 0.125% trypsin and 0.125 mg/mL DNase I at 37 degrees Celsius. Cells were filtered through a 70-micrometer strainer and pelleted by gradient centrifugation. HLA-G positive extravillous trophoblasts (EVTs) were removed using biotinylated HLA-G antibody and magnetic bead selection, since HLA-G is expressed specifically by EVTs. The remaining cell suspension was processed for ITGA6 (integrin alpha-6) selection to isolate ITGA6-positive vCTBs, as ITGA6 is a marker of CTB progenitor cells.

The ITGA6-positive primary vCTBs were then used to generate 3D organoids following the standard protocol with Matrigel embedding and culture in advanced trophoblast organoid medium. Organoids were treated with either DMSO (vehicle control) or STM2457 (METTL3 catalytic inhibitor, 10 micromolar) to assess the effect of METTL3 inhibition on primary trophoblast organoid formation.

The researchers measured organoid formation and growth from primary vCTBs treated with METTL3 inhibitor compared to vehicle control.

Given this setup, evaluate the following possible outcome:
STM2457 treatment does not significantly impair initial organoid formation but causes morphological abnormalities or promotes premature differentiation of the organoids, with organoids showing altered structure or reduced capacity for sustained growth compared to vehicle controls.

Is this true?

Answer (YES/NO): NO